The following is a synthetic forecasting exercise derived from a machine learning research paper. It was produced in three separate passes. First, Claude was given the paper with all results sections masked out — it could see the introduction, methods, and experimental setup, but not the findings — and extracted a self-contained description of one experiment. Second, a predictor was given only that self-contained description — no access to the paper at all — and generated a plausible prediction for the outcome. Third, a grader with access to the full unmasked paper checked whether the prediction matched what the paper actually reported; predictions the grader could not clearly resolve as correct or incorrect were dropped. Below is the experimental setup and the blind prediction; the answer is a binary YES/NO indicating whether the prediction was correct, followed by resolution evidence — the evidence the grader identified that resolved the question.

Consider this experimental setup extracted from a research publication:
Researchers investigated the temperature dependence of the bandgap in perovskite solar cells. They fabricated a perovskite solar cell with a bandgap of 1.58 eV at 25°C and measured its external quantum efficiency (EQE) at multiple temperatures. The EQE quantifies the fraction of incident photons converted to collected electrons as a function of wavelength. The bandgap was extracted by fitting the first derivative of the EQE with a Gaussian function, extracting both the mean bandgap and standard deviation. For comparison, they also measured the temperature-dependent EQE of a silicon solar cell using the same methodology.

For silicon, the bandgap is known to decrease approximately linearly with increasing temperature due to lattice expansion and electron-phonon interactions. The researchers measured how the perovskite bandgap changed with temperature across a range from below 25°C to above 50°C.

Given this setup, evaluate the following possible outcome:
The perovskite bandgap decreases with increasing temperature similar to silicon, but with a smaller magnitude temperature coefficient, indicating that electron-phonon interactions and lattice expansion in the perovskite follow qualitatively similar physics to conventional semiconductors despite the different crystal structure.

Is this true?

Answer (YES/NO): NO